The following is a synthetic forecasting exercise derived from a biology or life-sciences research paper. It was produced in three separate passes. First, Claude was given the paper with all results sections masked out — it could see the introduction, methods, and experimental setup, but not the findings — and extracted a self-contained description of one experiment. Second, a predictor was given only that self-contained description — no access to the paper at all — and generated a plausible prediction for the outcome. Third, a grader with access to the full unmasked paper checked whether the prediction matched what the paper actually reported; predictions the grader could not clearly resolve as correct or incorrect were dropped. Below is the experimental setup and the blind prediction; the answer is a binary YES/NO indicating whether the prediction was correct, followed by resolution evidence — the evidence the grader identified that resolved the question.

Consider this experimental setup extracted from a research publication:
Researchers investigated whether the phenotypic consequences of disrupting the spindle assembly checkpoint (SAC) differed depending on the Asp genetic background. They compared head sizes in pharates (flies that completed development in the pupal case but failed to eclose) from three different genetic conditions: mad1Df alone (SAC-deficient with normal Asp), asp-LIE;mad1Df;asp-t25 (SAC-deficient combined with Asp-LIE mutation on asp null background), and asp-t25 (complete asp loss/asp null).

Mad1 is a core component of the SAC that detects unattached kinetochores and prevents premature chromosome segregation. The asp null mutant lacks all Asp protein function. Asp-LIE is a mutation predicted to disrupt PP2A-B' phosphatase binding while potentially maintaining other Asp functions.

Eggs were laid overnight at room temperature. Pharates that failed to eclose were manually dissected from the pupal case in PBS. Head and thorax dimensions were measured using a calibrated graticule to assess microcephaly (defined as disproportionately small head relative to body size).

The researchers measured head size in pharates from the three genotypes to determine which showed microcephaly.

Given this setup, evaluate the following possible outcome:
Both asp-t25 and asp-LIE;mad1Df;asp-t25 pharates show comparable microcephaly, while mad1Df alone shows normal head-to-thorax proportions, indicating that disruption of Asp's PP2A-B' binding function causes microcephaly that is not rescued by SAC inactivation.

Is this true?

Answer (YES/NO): NO